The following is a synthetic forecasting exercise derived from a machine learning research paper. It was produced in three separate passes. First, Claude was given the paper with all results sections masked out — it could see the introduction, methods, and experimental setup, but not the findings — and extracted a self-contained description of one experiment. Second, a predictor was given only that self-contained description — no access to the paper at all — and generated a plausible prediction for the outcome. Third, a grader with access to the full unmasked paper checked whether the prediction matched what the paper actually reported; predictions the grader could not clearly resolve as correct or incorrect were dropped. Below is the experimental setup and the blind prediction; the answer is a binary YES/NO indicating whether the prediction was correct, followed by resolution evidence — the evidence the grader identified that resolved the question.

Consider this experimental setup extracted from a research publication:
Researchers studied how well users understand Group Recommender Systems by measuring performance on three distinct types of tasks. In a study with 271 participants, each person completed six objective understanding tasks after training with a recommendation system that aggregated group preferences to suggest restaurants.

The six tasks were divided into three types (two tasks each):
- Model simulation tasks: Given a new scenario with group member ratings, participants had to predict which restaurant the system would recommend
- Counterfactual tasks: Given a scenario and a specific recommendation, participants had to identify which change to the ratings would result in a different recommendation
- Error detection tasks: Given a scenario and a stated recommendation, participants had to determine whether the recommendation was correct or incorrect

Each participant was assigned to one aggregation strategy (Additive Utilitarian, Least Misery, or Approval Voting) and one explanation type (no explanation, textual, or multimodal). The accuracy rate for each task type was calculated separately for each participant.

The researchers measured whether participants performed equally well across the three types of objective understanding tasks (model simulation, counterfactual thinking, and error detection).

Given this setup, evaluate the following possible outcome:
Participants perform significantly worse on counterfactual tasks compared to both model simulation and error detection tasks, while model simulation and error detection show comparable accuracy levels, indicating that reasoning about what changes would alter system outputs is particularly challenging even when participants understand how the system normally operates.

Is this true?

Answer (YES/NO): NO